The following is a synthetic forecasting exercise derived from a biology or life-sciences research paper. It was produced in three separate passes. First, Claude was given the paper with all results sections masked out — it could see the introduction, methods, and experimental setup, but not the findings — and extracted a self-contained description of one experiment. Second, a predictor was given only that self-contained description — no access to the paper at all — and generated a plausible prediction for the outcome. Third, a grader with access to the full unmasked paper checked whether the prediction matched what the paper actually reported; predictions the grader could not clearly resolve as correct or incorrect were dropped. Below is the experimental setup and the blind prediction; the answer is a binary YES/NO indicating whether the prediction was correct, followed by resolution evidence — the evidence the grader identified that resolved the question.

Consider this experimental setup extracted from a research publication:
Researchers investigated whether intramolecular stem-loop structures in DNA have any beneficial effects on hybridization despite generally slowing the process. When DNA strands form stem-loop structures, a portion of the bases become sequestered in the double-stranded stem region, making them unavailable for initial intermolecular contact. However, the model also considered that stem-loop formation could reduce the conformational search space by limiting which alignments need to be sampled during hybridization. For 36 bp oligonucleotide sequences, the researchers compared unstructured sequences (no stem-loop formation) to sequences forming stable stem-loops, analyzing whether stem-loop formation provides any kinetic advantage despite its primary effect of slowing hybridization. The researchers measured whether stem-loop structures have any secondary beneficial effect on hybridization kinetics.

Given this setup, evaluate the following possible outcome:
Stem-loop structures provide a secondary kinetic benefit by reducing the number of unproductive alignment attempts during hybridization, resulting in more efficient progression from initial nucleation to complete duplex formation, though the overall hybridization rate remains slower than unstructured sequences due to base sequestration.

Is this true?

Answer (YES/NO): YES